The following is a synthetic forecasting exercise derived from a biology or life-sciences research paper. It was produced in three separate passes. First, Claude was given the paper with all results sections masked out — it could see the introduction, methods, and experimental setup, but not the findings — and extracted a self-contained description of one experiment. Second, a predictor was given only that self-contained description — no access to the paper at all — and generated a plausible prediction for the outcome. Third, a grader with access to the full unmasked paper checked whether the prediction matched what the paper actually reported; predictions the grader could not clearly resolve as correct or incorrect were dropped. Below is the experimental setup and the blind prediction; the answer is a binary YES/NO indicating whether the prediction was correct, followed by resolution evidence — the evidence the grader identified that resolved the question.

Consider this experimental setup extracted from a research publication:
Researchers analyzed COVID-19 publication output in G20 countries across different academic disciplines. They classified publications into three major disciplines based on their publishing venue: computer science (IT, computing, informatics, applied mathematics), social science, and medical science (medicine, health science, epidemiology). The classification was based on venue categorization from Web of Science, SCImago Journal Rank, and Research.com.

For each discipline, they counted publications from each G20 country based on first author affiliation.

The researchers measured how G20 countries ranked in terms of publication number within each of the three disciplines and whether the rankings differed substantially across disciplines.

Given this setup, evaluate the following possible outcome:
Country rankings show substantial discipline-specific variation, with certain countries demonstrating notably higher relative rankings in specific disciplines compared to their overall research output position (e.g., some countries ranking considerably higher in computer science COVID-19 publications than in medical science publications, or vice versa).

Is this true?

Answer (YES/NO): YES